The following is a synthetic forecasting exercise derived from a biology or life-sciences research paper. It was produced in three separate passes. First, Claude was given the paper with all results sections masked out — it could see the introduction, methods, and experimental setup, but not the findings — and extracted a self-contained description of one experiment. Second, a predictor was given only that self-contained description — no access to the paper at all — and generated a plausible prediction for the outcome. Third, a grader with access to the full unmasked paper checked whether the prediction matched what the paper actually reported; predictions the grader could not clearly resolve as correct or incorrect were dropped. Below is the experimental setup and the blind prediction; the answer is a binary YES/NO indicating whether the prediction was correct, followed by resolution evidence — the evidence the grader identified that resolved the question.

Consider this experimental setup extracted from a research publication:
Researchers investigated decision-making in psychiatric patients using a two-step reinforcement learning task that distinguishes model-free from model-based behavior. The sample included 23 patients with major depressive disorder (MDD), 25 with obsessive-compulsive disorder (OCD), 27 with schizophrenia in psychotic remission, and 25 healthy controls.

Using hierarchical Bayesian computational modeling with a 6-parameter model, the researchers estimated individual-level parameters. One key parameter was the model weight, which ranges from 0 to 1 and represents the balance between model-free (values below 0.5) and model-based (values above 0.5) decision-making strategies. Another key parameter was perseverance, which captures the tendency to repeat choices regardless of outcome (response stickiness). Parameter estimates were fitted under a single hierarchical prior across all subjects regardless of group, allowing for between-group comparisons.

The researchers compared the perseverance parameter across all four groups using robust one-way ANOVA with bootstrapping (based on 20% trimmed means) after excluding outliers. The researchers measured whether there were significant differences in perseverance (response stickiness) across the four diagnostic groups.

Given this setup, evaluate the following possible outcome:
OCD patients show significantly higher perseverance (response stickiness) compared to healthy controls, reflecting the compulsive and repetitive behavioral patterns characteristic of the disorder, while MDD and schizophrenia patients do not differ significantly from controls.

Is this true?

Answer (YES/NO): NO